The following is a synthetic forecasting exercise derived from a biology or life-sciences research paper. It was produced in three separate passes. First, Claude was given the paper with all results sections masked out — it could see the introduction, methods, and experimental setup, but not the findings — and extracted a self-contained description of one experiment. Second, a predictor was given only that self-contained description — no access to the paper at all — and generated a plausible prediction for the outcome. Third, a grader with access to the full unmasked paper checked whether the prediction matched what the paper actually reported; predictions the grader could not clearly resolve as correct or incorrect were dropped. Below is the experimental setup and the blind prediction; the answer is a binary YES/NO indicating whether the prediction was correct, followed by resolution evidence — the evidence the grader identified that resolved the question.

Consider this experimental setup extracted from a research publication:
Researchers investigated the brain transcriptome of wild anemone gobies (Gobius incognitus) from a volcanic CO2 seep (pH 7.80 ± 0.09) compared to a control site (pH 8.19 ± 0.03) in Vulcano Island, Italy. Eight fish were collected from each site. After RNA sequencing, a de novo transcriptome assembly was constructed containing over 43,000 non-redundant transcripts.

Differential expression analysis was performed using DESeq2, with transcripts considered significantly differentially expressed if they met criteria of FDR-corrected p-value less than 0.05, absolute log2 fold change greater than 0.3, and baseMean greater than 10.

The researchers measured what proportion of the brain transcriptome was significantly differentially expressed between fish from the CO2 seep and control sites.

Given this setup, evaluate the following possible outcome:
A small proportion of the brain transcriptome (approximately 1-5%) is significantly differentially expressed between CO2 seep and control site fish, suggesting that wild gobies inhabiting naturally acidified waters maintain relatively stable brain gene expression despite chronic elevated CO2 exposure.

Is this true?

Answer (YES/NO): YES